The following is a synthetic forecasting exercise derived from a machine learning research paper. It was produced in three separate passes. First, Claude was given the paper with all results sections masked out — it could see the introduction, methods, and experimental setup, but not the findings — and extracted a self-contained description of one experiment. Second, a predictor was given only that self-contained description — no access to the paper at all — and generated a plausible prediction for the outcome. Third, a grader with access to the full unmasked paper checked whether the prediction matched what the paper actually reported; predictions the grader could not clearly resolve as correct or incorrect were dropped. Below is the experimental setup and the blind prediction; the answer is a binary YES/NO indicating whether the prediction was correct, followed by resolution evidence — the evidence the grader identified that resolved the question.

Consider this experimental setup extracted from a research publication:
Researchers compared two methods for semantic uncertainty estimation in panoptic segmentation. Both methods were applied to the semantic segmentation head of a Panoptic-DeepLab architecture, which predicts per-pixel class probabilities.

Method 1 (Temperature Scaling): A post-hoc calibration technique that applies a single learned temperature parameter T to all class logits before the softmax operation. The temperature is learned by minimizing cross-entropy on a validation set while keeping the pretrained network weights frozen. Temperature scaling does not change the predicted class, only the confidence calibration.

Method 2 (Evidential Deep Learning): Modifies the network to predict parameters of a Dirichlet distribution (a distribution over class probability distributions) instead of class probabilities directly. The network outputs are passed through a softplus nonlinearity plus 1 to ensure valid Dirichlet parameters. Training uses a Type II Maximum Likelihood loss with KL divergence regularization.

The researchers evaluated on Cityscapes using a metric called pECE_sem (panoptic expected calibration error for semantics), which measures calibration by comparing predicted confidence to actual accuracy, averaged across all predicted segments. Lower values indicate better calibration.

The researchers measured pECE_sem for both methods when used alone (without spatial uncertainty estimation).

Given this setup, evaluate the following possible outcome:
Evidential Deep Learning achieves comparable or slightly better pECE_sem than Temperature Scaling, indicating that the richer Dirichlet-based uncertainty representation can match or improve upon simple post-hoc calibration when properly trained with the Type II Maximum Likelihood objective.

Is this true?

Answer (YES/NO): YES